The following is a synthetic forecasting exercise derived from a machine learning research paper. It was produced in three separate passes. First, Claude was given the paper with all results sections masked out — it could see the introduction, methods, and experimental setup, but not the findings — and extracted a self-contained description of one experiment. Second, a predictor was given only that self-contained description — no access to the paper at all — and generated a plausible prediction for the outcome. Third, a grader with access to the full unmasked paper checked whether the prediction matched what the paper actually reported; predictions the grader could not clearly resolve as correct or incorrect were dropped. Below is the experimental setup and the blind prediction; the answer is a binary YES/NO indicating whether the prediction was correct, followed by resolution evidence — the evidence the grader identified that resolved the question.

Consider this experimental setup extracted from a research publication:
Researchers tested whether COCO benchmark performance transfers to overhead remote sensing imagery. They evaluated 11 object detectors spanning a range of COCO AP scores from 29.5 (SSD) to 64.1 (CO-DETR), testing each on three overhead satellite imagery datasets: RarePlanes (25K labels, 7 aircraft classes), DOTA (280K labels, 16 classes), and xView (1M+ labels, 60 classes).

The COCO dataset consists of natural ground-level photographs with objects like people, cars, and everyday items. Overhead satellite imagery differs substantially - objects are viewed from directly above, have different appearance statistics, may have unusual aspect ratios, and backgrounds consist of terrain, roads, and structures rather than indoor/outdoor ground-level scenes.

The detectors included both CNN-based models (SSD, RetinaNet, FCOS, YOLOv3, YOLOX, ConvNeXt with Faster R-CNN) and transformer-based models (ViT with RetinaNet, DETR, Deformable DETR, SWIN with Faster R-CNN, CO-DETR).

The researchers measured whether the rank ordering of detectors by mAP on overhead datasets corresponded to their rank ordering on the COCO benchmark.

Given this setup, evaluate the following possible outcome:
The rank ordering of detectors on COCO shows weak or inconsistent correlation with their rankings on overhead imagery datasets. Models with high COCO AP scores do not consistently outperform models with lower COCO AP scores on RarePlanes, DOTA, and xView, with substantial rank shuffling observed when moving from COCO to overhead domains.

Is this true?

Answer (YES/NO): YES